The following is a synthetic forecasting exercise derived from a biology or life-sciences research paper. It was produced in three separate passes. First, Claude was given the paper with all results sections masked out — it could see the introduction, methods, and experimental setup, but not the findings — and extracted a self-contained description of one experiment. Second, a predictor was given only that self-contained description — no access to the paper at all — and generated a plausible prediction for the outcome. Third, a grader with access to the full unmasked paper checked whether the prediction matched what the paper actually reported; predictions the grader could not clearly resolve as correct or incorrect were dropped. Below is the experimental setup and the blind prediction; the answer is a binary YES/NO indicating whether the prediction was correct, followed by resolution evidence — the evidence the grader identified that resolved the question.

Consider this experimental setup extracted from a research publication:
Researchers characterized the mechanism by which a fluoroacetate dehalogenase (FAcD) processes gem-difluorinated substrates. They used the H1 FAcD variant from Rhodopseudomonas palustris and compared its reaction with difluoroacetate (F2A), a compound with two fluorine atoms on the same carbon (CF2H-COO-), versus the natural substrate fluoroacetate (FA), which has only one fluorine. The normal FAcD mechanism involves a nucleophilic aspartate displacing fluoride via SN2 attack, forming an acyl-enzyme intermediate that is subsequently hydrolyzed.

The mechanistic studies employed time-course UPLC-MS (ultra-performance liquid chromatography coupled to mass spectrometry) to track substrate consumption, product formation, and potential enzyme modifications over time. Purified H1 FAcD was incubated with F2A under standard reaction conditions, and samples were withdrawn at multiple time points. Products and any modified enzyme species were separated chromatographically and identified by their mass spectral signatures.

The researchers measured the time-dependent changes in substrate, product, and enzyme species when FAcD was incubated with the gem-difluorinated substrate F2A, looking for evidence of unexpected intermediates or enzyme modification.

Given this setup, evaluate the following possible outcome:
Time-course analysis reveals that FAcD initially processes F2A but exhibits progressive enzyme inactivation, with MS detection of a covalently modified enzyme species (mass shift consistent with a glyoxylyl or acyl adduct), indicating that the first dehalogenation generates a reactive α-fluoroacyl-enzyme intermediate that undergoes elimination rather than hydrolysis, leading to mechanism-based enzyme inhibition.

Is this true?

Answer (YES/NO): NO